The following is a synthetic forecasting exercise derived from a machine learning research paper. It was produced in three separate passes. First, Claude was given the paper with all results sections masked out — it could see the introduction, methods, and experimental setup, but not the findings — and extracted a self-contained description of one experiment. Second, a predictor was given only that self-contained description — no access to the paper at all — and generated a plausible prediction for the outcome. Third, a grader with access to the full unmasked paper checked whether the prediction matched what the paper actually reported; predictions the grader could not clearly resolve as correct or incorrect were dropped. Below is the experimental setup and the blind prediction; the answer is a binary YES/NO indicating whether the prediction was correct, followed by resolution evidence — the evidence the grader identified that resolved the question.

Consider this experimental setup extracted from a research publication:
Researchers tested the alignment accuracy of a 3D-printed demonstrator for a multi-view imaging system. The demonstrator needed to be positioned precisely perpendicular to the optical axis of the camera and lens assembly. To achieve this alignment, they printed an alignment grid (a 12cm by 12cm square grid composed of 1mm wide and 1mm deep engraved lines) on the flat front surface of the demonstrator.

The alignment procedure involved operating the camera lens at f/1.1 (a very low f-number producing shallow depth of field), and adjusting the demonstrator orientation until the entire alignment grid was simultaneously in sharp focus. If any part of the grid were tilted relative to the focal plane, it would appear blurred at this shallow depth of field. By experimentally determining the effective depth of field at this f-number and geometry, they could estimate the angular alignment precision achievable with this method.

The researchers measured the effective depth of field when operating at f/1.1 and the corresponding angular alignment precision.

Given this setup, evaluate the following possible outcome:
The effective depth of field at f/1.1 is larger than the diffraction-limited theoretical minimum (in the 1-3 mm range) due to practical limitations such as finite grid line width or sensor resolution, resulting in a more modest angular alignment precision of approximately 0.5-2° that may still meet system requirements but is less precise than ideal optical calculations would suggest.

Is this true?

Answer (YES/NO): YES